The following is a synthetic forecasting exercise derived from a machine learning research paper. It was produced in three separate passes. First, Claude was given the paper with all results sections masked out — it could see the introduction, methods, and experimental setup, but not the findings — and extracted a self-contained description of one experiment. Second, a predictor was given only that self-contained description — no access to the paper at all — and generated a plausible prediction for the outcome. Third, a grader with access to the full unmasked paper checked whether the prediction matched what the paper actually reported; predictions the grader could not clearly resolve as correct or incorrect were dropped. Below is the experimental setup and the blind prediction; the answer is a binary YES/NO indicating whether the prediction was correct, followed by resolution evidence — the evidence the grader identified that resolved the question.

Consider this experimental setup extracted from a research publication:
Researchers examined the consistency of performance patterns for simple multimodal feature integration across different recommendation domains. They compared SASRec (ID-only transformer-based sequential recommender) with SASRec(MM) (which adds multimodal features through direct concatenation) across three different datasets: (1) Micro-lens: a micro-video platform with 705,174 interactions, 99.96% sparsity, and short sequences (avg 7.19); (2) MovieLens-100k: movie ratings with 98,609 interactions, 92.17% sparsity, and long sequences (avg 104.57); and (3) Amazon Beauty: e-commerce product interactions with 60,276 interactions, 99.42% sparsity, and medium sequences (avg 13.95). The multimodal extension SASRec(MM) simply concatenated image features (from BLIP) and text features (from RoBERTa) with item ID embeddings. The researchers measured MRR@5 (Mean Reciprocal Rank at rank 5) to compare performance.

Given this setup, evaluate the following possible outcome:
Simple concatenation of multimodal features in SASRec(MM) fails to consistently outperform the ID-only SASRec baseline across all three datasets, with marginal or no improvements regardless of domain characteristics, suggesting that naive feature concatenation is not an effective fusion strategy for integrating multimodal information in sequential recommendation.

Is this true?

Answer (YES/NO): NO